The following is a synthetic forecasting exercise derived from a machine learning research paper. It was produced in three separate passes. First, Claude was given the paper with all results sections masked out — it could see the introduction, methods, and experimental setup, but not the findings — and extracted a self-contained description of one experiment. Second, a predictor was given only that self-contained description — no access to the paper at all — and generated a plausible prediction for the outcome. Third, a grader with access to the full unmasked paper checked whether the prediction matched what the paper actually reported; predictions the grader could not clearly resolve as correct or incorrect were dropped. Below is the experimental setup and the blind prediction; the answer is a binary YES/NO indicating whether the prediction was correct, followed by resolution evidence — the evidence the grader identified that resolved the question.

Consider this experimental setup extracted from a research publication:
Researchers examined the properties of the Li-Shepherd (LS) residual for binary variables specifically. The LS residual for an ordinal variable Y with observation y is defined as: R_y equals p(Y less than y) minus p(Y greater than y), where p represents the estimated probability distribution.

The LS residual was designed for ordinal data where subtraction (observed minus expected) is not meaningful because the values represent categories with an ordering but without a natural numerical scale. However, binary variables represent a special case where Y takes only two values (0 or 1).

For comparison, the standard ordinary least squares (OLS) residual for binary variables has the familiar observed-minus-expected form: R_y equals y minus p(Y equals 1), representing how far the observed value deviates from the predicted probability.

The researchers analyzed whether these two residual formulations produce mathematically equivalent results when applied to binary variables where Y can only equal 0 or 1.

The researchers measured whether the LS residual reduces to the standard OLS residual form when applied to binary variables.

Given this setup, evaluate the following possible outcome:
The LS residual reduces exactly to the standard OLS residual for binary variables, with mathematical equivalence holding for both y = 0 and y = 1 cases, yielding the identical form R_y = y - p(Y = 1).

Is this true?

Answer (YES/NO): YES